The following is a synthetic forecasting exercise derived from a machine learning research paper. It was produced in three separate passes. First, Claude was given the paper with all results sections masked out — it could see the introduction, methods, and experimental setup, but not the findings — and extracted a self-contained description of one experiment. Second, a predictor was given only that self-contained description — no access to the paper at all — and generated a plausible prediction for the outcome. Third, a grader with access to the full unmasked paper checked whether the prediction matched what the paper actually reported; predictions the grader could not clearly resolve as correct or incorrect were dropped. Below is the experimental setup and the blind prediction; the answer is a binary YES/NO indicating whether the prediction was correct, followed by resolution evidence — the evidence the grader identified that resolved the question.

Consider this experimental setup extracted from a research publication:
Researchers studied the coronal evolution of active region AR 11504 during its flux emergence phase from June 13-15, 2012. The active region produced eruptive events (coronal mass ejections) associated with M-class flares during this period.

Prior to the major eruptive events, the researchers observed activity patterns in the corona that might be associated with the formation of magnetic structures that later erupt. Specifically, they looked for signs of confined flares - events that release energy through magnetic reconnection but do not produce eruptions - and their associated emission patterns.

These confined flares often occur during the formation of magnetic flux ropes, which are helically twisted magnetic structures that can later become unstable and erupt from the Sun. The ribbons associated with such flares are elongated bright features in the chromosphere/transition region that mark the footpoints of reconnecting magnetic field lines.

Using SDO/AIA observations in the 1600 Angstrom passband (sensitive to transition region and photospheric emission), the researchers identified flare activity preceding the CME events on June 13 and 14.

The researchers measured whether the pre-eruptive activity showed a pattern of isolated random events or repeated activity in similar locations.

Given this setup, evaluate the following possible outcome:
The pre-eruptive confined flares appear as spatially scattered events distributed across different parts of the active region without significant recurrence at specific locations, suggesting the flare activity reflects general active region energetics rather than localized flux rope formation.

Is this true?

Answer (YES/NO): NO